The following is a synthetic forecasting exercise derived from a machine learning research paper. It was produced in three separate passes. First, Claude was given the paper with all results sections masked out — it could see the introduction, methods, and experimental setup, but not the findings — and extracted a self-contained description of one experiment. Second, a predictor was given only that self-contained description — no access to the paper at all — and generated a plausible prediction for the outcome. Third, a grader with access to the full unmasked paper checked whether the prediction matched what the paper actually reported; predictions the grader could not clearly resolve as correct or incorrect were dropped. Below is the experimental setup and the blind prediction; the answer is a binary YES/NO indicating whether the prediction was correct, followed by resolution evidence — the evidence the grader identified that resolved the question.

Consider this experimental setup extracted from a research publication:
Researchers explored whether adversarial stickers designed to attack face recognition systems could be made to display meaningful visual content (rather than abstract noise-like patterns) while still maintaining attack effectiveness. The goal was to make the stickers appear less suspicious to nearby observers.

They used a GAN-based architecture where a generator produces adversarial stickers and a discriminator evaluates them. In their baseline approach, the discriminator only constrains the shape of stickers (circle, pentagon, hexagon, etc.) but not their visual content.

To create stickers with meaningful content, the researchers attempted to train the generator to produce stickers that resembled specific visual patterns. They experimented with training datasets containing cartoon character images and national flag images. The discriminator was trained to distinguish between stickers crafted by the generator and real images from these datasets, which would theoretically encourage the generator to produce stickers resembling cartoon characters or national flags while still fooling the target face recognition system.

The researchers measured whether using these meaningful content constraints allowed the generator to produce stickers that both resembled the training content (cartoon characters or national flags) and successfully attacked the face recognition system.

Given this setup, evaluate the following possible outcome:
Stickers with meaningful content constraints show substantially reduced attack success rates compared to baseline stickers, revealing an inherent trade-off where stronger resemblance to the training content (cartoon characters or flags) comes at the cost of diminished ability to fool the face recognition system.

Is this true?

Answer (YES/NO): YES